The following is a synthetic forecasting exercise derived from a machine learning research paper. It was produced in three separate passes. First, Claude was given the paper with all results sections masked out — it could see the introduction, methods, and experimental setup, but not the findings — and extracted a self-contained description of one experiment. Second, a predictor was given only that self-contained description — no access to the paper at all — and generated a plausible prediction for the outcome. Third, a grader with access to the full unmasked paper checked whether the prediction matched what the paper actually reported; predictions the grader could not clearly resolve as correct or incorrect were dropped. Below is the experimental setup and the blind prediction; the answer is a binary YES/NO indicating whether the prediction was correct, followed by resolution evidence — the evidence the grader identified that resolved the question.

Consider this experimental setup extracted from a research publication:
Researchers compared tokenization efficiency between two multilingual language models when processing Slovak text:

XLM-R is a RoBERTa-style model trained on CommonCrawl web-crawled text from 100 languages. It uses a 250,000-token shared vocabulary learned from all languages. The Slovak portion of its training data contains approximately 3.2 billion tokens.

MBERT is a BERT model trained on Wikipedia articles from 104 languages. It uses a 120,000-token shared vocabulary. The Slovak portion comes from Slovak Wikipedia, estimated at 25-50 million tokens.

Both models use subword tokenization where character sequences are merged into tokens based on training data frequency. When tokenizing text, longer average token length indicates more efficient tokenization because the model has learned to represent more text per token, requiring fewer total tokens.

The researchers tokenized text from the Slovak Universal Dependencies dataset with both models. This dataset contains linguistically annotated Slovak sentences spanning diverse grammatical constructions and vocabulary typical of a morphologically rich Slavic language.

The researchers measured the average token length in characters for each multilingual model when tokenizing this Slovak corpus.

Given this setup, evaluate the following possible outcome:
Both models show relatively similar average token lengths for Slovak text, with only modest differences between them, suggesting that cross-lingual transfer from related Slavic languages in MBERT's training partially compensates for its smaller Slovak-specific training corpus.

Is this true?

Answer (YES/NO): NO